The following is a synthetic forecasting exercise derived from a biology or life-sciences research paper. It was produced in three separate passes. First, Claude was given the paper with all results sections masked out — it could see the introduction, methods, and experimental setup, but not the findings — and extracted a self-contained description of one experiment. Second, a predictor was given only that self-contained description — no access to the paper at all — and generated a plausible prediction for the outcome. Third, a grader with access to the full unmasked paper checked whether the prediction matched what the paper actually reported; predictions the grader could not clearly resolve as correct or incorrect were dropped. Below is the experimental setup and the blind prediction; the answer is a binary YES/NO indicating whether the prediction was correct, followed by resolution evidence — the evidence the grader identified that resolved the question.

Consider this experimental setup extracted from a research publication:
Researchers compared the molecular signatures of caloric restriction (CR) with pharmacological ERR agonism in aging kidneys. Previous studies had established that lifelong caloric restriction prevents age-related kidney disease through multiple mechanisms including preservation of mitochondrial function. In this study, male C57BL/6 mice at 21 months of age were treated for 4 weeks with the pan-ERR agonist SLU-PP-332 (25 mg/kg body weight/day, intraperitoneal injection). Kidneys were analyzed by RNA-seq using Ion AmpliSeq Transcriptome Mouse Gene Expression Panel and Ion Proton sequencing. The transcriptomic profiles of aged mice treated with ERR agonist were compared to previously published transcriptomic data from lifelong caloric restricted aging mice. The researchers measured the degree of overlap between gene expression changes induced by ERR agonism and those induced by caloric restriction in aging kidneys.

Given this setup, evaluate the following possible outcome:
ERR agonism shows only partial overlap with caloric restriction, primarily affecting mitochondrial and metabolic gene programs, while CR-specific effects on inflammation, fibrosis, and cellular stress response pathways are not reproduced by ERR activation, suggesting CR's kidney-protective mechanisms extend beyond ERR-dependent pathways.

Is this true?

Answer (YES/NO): NO